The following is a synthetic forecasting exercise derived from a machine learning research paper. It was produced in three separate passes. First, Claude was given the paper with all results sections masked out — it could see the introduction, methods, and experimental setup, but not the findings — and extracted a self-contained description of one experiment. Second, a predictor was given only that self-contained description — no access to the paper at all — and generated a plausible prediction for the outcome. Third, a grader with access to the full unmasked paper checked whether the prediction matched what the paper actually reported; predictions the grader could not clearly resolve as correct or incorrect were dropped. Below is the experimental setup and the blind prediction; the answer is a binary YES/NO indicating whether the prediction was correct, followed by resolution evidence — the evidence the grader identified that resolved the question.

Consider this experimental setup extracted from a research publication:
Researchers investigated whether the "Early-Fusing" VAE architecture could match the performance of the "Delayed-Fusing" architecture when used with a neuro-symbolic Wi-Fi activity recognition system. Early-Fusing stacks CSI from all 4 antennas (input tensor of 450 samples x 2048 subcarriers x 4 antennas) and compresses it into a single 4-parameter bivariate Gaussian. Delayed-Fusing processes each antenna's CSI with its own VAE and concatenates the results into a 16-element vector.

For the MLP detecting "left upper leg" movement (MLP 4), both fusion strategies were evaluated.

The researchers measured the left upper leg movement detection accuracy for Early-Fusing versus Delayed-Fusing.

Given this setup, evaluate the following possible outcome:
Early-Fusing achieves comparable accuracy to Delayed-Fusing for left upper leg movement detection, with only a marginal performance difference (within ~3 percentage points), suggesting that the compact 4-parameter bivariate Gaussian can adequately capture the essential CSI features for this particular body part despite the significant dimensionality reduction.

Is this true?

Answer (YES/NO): YES